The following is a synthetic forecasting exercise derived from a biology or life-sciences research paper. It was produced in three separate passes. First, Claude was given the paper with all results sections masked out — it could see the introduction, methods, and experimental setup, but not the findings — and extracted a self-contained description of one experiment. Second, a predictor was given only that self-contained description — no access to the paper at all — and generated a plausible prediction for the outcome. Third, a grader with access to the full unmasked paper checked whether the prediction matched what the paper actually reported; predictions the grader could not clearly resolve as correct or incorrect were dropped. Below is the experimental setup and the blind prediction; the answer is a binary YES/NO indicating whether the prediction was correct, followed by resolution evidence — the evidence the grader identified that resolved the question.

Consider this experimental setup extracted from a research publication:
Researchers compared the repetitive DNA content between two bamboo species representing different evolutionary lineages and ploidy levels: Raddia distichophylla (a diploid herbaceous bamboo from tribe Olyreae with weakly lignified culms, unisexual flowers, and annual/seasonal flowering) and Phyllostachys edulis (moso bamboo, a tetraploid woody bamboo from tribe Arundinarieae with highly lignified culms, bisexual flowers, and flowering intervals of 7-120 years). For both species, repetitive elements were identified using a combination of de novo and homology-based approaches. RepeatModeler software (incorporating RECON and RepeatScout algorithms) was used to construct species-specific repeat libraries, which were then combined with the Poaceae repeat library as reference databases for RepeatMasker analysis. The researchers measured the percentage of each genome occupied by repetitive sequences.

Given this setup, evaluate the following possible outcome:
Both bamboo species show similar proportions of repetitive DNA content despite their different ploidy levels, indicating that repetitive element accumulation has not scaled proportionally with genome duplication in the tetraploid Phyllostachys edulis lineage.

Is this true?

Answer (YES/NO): NO